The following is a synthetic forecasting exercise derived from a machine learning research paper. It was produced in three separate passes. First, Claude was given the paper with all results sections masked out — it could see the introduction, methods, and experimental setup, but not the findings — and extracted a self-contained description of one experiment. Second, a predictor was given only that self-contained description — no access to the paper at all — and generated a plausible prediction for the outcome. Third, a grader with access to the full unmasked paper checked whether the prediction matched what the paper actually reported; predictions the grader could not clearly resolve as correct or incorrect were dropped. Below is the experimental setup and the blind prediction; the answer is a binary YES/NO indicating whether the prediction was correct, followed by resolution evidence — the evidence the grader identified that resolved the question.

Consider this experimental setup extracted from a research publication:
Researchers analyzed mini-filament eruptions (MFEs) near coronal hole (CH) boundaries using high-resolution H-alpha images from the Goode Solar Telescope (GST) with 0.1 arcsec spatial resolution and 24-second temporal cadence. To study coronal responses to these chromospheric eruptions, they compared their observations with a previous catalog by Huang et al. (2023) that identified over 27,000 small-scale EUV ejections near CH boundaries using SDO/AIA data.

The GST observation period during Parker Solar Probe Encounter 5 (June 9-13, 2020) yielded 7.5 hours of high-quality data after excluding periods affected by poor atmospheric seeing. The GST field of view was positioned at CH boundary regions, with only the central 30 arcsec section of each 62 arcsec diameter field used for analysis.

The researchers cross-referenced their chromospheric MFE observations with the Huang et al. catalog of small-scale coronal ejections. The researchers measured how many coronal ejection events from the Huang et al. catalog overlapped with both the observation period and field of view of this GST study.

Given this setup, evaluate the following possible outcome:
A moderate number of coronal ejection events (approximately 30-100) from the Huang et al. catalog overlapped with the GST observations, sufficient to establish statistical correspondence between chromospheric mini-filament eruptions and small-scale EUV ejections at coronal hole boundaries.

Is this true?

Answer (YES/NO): NO